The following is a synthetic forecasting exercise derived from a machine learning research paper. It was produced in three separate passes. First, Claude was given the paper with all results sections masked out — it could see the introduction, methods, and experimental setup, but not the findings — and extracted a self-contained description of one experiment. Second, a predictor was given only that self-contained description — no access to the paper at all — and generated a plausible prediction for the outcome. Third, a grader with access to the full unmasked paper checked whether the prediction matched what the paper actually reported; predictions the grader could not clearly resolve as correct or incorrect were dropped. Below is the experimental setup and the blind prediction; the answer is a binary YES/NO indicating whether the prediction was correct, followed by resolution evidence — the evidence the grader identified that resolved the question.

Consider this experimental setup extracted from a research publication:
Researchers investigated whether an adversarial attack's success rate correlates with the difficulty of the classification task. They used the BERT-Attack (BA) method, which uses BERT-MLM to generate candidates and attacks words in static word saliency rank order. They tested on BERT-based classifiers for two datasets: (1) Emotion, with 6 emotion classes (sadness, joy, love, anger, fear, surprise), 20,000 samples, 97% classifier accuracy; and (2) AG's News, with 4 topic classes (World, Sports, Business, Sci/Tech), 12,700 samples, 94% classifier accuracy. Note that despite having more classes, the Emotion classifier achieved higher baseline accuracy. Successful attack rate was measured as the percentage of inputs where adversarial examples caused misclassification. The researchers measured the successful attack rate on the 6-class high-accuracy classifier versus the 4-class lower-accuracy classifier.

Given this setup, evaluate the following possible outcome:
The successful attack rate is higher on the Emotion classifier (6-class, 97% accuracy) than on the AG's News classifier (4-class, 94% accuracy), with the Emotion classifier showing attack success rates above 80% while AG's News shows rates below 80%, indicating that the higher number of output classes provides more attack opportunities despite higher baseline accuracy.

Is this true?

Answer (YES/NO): YES